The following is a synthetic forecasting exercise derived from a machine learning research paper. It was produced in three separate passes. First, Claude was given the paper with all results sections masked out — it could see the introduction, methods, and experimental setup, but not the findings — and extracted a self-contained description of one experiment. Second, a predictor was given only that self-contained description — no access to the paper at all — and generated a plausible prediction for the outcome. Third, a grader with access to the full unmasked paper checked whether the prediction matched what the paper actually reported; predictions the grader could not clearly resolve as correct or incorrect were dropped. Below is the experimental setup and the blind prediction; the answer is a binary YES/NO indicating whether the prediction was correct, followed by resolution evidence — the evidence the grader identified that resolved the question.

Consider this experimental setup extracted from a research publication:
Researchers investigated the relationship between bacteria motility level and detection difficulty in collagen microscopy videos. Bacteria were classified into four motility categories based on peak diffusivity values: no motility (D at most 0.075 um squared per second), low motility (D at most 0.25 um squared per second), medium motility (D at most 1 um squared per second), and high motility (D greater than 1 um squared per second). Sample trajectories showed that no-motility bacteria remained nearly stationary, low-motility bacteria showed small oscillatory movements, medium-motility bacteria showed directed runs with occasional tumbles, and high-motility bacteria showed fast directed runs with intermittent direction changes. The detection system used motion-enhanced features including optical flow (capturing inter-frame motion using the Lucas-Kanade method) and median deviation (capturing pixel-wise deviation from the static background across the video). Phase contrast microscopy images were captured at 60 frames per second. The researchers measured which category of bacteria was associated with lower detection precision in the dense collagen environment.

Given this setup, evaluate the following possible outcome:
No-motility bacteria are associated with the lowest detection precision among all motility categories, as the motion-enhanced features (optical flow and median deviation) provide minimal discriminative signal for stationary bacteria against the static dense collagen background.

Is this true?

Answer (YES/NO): NO